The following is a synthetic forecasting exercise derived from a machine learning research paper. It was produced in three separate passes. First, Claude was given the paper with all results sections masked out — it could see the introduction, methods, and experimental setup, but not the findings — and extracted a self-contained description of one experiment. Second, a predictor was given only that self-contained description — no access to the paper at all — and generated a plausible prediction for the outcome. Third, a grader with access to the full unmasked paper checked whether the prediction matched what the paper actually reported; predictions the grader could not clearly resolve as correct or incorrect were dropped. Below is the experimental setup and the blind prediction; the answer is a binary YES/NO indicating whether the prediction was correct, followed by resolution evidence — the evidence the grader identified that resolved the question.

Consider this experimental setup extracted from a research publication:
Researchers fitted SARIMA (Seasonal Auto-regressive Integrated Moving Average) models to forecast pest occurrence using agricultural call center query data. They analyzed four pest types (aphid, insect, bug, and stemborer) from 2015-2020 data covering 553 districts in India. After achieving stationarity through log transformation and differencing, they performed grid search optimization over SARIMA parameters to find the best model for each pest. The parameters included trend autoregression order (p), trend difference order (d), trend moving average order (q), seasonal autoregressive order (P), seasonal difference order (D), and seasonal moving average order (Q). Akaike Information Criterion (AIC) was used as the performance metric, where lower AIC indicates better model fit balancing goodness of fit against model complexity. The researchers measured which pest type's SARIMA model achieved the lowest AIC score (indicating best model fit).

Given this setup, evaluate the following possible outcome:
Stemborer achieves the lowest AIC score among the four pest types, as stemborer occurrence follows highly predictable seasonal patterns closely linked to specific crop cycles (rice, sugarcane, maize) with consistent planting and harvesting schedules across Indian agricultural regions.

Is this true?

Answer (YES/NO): NO